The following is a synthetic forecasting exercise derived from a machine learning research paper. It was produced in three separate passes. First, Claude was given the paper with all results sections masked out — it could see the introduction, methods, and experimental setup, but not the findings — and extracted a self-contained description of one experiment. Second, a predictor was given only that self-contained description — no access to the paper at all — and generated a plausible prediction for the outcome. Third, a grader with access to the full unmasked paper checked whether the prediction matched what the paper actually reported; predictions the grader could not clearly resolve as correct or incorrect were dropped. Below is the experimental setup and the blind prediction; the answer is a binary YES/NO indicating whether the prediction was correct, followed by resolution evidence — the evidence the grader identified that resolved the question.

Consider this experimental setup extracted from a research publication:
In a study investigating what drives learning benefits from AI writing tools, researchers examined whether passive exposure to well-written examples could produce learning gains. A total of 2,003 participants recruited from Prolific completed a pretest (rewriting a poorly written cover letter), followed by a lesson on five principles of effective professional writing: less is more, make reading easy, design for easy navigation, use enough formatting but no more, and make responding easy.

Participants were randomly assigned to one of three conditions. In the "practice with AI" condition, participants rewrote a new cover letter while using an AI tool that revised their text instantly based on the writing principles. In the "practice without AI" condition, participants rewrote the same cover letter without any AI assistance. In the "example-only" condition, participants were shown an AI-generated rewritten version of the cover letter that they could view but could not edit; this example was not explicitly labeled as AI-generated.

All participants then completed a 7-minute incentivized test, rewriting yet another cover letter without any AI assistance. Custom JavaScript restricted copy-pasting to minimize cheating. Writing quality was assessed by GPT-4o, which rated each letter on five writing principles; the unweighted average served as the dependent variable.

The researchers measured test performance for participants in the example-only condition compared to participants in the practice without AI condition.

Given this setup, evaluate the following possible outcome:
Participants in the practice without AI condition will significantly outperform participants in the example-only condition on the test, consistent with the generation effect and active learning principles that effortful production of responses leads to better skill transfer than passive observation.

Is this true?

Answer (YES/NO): NO